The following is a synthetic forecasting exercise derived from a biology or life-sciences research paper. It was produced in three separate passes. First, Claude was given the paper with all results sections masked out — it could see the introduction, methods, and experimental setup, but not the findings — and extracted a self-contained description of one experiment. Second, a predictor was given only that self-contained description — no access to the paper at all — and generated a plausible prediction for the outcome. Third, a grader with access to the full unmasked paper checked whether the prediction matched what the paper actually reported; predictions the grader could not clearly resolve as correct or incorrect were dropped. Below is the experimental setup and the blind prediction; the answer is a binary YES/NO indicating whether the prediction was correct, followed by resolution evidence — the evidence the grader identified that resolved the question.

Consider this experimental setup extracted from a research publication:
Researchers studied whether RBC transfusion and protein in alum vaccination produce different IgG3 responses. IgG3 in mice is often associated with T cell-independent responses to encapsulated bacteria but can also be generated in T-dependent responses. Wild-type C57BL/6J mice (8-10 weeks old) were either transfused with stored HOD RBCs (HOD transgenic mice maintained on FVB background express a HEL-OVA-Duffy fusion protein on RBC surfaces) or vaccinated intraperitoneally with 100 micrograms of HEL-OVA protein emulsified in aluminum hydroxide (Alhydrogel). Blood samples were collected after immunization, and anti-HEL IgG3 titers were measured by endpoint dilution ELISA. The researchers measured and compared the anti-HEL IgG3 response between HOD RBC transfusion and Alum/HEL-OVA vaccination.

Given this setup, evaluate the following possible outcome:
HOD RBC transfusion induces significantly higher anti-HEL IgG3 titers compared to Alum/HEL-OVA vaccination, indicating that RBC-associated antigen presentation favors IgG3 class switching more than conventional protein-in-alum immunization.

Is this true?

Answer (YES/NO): NO